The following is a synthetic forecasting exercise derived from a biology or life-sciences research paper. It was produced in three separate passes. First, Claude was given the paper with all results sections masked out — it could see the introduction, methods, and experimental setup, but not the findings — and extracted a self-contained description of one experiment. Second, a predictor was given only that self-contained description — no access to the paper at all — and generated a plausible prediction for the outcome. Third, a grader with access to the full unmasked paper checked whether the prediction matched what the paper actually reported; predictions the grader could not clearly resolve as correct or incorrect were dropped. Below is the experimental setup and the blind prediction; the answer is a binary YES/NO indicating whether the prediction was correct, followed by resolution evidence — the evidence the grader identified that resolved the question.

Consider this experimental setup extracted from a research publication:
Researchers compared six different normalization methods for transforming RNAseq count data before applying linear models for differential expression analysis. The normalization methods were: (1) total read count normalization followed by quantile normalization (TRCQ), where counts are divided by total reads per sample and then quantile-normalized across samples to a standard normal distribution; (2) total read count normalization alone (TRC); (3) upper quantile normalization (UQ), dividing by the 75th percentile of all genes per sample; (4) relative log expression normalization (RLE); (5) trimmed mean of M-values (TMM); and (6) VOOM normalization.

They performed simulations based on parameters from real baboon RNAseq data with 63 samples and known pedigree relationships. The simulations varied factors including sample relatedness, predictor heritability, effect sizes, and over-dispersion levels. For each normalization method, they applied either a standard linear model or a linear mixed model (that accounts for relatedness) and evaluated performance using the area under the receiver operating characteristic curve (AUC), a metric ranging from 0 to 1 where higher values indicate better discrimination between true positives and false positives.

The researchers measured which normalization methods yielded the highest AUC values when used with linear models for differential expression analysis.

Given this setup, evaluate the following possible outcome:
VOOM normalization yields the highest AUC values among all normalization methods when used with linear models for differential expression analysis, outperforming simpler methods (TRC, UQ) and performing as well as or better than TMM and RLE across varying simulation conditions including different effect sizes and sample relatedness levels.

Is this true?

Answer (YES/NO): NO